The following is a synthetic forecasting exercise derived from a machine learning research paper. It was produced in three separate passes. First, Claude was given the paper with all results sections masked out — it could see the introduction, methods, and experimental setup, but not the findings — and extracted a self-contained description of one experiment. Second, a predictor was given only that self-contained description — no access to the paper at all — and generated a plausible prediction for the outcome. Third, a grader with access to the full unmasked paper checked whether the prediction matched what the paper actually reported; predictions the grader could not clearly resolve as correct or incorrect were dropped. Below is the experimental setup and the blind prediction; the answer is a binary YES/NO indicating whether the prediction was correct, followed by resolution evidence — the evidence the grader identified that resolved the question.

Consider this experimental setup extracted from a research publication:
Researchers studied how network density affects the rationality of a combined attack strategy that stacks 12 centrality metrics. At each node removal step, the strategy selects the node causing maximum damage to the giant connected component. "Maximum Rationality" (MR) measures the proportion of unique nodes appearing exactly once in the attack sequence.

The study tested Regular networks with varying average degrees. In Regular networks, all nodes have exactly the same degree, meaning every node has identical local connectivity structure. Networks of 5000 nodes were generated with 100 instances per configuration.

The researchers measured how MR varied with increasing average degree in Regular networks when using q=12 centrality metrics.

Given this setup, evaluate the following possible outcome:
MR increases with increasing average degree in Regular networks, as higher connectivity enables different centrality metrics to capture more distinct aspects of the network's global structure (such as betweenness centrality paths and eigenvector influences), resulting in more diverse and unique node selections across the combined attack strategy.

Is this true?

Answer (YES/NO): YES